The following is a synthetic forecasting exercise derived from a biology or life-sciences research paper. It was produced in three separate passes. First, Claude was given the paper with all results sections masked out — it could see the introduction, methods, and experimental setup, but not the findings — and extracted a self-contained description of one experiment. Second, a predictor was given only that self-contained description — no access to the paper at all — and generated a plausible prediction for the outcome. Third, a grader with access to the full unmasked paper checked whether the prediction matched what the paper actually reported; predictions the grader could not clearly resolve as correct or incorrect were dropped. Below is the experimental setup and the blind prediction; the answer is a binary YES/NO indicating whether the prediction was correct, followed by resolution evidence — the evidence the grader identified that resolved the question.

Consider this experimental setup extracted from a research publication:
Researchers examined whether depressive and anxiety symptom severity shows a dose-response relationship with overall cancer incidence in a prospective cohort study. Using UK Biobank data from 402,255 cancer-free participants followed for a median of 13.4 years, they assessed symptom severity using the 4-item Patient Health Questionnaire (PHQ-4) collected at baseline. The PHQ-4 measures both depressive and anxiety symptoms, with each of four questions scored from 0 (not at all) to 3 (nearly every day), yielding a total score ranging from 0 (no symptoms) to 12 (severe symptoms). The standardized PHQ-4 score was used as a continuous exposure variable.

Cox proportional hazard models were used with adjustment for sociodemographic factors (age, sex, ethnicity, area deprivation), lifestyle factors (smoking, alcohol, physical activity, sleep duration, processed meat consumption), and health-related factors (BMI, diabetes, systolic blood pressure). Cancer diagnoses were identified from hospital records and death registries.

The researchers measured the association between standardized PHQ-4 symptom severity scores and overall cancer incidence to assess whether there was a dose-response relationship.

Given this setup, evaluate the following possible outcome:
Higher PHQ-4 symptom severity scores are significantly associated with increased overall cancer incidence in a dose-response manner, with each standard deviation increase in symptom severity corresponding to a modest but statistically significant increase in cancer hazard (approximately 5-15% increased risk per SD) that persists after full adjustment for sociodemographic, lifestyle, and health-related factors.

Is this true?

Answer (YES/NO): NO